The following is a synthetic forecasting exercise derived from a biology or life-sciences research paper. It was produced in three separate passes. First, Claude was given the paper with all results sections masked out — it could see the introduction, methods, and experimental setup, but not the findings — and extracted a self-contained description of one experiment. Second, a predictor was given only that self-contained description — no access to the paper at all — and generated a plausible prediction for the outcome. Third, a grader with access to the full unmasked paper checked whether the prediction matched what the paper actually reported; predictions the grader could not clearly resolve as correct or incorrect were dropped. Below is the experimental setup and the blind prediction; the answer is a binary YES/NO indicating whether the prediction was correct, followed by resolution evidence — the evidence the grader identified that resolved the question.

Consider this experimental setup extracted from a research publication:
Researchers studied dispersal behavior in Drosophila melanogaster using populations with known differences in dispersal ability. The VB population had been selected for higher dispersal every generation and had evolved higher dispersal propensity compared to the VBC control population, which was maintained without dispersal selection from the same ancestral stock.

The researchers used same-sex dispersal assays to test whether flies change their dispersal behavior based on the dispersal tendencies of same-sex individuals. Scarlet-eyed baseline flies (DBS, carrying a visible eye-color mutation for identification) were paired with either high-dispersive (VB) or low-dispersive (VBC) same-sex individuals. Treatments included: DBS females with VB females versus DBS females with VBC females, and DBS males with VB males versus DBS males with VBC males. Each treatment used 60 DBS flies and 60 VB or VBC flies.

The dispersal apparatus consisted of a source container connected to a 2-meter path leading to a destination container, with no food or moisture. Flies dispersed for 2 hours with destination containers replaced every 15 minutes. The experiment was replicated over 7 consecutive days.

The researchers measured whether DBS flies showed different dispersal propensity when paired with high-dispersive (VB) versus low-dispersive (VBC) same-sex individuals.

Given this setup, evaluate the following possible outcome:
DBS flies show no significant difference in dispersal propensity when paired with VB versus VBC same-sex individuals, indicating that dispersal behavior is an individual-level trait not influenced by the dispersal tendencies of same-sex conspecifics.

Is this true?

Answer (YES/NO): YES